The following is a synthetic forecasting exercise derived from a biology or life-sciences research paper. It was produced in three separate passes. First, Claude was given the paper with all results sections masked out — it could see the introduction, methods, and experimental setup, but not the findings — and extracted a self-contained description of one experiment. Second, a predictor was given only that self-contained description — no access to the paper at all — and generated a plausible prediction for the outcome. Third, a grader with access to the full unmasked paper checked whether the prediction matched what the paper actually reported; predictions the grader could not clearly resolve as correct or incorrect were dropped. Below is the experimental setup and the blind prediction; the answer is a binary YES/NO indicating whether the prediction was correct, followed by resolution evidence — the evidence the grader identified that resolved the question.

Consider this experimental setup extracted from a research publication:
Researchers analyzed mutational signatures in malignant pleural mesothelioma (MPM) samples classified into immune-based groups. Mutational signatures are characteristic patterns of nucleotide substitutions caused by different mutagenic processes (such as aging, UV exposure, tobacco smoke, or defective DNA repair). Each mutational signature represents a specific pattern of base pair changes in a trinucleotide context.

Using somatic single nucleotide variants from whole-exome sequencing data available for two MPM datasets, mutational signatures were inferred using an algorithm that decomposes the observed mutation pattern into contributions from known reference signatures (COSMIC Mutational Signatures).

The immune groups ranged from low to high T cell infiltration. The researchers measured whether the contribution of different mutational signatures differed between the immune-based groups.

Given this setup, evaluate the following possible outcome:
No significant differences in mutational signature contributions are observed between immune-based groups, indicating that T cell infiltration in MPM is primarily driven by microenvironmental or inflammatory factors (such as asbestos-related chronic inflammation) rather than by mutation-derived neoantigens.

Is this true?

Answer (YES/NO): NO